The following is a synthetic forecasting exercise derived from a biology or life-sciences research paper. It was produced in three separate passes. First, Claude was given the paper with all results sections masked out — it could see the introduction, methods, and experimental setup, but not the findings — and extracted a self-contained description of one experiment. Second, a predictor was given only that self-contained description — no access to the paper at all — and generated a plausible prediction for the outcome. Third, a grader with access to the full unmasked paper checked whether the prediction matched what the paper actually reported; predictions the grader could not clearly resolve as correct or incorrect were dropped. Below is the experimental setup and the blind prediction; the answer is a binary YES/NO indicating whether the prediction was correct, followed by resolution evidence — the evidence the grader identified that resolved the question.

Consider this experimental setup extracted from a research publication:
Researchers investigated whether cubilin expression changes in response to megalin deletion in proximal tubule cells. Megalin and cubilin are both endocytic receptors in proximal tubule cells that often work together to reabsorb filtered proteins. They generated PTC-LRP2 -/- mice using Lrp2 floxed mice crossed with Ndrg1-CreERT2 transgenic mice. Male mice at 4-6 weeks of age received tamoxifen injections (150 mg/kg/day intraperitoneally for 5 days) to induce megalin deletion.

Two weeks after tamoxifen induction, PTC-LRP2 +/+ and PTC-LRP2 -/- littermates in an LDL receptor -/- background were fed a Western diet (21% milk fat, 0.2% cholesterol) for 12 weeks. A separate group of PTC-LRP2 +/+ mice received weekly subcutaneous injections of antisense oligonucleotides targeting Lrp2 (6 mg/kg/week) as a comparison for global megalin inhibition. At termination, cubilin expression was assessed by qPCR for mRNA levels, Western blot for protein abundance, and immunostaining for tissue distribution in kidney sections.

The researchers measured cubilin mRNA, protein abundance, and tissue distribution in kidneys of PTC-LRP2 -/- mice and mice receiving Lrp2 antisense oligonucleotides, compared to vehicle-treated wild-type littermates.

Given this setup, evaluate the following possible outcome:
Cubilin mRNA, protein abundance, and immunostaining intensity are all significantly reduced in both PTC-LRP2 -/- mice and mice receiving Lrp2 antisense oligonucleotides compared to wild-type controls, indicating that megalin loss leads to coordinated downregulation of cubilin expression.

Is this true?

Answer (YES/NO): NO